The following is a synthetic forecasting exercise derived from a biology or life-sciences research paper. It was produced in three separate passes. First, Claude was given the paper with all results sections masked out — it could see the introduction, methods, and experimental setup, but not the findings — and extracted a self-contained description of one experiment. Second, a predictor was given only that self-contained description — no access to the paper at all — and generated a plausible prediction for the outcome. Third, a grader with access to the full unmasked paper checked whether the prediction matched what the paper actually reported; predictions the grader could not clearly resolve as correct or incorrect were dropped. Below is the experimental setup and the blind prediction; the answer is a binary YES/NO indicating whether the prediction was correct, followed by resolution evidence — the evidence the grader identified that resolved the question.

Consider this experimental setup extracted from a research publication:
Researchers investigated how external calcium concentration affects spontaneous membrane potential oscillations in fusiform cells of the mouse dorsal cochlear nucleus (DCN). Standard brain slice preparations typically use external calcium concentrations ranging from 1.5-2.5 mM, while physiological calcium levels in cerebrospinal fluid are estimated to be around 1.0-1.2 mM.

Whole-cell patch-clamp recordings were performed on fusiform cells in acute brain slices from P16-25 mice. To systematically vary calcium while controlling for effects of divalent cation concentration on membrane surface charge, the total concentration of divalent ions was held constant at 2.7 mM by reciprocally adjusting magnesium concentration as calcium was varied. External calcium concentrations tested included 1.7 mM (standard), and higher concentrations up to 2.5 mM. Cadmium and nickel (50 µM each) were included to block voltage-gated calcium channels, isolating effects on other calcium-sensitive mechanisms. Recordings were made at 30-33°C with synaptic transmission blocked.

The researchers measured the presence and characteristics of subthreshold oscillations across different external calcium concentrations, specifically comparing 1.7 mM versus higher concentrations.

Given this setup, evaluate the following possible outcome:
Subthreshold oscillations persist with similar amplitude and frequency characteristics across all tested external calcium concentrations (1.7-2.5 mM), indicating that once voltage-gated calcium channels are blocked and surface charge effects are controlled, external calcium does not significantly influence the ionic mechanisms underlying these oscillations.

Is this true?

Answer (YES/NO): NO